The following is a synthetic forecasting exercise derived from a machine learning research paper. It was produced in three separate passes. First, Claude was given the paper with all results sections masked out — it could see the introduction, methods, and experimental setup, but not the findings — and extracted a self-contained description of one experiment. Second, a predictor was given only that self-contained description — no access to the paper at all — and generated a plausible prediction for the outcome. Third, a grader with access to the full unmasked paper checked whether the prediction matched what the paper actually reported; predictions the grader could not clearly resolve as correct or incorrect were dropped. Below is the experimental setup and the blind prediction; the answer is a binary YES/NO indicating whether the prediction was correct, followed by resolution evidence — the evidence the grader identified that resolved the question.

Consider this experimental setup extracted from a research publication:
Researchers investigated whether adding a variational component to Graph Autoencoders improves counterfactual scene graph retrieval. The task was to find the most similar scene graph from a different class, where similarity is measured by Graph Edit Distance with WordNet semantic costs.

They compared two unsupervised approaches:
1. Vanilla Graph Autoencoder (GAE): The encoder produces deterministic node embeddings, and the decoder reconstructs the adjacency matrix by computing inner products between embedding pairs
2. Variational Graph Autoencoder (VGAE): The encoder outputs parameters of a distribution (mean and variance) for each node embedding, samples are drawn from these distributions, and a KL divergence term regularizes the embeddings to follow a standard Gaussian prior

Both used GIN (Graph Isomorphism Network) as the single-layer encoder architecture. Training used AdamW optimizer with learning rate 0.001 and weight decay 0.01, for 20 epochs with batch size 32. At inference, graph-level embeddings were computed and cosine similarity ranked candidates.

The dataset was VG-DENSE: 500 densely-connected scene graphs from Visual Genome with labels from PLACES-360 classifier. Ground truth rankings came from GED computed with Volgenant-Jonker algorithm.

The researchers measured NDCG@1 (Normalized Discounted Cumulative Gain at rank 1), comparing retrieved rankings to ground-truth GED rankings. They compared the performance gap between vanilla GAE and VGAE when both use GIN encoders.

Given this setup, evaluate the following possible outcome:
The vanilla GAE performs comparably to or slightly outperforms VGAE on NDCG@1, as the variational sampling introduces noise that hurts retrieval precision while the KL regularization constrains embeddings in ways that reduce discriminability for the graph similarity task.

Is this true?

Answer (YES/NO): NO